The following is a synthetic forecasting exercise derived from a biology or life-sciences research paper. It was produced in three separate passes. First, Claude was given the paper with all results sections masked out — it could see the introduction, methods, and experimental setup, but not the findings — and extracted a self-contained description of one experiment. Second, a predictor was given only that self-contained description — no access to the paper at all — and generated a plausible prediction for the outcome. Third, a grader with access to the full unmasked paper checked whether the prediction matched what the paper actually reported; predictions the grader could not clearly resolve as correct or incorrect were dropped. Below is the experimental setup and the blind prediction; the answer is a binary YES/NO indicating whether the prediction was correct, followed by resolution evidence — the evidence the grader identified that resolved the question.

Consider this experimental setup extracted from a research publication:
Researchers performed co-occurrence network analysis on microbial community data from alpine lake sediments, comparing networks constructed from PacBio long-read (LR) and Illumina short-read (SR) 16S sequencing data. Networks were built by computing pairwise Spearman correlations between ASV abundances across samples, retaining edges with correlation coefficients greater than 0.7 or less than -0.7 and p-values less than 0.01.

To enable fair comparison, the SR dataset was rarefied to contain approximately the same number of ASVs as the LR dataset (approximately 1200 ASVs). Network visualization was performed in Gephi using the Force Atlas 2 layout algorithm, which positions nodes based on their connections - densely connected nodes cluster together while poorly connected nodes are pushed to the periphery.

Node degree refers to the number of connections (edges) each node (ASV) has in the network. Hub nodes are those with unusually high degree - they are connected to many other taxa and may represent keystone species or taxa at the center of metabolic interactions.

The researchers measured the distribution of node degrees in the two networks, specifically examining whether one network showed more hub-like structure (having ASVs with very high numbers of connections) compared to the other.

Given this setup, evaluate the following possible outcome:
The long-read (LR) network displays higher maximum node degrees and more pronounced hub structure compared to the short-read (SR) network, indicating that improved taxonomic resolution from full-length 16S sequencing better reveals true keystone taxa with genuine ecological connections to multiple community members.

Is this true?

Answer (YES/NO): YES